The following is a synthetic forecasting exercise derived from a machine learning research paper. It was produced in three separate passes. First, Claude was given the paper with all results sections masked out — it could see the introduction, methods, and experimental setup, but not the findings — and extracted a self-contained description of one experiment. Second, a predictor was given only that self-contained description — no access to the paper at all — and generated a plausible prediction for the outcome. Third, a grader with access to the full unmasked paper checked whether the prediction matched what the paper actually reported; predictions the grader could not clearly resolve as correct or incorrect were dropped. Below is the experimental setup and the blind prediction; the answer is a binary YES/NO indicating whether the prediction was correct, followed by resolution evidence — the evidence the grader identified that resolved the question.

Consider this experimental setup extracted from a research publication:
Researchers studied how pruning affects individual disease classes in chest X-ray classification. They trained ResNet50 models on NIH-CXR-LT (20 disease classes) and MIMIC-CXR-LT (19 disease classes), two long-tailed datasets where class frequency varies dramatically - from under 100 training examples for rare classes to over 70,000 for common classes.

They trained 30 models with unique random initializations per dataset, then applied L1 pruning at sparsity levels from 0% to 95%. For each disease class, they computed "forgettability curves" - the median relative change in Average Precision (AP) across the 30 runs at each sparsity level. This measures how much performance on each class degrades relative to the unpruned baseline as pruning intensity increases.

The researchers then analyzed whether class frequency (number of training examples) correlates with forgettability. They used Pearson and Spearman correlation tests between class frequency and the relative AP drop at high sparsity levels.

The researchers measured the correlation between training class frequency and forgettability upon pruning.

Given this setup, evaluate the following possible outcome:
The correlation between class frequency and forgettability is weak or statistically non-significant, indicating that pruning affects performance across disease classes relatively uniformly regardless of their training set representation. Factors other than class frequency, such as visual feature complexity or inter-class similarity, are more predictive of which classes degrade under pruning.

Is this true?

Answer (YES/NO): NO